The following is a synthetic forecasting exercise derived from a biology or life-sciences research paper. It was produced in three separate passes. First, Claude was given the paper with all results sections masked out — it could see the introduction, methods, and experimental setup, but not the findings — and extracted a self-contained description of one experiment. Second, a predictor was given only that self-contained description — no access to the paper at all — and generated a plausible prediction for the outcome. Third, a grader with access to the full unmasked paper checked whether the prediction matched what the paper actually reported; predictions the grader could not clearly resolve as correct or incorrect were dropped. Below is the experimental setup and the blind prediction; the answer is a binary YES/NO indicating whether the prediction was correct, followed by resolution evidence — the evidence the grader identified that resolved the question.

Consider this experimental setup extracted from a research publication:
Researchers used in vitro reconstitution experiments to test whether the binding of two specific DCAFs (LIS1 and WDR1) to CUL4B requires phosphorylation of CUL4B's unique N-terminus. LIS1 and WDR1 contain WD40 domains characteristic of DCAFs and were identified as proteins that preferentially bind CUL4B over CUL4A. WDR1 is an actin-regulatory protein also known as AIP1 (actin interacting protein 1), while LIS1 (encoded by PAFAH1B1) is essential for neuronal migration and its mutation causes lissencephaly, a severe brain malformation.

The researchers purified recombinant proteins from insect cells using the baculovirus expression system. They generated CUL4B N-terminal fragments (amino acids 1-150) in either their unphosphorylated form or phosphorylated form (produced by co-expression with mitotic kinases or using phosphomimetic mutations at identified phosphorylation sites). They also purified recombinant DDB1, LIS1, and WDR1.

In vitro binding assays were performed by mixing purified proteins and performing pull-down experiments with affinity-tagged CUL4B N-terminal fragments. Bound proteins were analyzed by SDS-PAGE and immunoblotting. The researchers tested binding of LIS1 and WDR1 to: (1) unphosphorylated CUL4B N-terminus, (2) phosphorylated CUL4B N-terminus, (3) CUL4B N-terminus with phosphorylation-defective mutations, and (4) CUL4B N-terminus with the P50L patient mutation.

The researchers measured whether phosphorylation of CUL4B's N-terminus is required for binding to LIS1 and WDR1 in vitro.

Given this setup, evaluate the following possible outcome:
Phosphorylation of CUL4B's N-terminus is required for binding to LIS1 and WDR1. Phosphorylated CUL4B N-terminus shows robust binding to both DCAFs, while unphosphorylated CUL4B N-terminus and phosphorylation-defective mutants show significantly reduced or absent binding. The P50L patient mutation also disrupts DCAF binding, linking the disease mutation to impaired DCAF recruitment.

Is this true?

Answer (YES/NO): NO